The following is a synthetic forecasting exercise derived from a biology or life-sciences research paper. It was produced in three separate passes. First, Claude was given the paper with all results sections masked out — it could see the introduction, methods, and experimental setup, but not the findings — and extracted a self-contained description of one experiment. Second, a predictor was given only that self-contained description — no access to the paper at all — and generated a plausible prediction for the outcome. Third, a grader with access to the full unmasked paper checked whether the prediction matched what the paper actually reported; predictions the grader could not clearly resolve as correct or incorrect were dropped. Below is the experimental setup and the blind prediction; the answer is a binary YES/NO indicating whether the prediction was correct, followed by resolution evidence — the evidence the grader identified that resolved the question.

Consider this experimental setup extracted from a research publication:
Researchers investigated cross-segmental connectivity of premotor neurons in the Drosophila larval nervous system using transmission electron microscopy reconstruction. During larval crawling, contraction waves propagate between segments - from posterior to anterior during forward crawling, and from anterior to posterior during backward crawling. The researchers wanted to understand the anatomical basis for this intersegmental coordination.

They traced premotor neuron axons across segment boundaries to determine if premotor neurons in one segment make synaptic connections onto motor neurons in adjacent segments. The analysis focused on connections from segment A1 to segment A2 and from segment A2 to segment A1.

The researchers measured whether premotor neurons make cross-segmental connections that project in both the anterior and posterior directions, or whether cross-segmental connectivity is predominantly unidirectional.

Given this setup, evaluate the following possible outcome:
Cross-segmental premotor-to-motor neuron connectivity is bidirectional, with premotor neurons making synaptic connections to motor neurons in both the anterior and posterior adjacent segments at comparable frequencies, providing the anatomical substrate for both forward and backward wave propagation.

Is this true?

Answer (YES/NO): NO